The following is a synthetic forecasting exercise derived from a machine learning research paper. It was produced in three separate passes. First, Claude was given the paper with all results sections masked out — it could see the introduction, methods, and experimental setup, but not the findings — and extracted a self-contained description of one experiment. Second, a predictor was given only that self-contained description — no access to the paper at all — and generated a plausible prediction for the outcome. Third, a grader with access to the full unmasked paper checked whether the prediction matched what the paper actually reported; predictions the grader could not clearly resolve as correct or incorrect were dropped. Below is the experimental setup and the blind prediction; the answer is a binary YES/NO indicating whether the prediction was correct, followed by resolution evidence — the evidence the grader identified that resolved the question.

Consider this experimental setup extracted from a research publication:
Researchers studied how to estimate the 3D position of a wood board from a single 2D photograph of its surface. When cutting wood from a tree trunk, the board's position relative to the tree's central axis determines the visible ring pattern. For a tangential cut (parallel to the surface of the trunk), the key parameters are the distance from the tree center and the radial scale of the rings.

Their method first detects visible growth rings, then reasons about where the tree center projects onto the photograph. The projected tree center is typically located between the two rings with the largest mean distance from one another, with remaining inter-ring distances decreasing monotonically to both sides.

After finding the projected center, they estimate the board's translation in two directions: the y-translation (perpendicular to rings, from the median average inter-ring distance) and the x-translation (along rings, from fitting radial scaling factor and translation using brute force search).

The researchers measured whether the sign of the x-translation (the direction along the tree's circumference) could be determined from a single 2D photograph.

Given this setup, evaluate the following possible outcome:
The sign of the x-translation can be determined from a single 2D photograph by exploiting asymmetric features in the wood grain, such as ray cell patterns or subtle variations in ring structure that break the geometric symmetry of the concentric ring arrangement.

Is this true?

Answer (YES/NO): NO